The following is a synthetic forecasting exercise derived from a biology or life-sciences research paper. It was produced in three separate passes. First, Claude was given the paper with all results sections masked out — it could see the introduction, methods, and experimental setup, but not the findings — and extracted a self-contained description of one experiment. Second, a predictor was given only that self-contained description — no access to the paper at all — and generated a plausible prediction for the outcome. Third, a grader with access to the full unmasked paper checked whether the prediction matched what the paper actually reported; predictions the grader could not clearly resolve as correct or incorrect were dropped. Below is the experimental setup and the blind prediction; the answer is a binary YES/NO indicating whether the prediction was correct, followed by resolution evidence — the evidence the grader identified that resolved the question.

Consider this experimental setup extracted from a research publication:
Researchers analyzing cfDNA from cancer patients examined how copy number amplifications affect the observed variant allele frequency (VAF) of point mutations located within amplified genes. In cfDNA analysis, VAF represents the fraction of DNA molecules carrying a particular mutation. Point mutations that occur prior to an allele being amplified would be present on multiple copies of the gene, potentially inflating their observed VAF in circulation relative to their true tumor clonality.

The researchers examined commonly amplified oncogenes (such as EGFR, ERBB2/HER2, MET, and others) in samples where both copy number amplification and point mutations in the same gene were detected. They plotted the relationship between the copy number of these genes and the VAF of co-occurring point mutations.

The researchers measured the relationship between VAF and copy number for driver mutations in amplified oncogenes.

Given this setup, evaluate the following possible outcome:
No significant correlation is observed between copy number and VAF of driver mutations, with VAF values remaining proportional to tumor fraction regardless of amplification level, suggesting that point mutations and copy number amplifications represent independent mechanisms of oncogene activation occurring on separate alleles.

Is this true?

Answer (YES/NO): NO